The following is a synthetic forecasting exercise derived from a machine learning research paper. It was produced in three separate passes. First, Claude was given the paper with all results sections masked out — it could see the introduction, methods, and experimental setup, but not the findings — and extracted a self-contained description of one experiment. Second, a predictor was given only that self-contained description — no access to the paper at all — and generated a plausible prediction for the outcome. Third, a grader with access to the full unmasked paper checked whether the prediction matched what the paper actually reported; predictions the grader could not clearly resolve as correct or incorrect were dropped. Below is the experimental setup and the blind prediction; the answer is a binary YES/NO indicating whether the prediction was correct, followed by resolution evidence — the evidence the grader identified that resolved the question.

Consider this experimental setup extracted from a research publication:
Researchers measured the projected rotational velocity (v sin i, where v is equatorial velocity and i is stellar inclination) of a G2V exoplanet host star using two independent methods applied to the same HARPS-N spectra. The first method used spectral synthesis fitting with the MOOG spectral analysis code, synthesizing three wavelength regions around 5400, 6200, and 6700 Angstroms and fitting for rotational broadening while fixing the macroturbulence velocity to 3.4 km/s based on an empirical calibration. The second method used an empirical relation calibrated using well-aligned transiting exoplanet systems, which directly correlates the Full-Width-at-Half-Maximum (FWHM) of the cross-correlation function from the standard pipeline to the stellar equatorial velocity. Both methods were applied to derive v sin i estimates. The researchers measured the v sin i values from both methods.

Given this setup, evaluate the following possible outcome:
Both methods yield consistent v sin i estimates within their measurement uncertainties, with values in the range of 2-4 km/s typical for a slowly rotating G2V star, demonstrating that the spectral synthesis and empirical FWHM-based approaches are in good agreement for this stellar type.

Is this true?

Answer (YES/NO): YES